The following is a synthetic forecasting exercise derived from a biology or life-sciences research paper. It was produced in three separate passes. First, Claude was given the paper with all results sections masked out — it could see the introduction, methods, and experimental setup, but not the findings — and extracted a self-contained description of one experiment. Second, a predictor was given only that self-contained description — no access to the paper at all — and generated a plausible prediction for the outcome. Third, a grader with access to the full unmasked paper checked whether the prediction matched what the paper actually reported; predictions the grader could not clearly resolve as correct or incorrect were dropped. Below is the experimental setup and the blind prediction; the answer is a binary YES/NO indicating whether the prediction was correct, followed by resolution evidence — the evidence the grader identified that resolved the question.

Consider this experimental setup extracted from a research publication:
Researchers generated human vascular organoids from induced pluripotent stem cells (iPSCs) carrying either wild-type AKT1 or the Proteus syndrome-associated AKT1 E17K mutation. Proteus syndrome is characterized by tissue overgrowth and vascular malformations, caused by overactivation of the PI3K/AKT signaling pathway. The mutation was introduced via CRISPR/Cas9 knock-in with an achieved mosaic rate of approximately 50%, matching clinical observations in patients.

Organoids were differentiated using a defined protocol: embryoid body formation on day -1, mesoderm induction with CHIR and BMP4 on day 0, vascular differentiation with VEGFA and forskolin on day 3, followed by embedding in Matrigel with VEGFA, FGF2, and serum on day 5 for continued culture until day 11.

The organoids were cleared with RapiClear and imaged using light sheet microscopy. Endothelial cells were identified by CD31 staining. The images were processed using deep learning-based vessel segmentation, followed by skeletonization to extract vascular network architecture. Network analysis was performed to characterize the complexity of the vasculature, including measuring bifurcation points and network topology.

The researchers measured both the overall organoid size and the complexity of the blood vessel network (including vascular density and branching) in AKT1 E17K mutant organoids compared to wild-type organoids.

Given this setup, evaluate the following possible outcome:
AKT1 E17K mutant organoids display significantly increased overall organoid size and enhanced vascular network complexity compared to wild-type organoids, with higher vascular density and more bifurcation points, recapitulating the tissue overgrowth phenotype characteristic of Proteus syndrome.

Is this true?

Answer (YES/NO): NO